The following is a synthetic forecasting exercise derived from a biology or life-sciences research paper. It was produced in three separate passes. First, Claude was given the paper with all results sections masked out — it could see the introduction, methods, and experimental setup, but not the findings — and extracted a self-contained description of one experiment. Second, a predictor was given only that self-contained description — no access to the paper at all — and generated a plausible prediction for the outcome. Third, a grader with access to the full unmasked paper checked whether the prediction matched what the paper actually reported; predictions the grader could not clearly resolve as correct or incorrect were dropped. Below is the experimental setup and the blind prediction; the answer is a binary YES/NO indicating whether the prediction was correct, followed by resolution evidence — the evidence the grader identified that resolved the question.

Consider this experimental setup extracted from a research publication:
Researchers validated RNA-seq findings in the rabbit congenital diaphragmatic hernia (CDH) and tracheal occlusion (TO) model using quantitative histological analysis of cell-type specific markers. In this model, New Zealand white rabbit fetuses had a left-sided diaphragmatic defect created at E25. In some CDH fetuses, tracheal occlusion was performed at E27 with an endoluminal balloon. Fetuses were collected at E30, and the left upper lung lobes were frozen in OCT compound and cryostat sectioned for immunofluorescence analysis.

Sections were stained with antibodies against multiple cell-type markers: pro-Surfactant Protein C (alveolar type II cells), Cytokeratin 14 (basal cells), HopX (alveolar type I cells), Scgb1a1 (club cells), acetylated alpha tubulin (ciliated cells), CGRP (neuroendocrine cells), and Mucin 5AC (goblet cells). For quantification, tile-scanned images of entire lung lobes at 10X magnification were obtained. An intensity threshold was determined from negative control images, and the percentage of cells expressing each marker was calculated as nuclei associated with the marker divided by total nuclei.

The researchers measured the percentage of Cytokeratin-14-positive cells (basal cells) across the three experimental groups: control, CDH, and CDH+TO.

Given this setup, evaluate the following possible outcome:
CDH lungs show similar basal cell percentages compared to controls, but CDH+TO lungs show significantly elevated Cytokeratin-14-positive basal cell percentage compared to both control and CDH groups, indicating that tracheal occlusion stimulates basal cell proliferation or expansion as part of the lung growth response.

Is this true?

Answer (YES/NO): YES